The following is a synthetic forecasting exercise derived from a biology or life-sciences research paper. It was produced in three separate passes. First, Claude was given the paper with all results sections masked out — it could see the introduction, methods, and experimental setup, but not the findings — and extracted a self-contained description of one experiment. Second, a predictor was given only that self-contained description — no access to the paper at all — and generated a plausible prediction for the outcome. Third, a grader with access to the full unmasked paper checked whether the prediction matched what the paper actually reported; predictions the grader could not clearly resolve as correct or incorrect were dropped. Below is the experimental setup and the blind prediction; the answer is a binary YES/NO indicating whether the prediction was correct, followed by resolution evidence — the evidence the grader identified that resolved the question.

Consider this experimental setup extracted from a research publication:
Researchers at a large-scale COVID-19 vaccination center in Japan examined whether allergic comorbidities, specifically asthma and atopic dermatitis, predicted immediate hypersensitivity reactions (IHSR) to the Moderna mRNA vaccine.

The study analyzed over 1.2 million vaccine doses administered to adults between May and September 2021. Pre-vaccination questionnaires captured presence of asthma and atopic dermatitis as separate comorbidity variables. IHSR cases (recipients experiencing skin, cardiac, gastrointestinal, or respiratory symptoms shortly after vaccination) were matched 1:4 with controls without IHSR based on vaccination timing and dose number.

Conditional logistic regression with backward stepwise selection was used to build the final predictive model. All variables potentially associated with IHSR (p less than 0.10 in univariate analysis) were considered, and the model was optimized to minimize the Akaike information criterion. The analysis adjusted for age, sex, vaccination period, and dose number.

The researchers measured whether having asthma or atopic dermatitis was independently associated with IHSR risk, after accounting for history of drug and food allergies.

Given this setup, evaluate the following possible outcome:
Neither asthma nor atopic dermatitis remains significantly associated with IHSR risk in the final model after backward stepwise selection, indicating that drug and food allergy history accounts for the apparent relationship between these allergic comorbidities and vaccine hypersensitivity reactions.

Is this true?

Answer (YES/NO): NO